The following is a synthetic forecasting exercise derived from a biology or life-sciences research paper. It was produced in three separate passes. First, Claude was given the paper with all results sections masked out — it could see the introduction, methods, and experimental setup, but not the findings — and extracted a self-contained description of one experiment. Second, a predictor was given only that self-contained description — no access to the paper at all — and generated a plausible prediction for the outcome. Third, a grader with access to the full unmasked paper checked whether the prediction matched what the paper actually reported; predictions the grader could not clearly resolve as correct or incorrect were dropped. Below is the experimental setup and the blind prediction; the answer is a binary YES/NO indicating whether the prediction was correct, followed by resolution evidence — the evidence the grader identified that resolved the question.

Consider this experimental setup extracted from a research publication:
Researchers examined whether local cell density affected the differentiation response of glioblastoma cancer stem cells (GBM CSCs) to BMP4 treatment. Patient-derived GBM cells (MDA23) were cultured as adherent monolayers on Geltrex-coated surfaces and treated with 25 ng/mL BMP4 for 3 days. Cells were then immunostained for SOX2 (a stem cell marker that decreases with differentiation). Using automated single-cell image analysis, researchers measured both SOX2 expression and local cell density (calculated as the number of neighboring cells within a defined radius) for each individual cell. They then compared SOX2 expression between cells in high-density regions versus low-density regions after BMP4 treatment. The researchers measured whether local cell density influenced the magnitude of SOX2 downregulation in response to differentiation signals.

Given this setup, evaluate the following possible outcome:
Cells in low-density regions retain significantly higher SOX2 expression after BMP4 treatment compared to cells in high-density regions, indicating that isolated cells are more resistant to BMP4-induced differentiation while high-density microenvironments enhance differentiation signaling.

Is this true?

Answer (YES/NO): NO